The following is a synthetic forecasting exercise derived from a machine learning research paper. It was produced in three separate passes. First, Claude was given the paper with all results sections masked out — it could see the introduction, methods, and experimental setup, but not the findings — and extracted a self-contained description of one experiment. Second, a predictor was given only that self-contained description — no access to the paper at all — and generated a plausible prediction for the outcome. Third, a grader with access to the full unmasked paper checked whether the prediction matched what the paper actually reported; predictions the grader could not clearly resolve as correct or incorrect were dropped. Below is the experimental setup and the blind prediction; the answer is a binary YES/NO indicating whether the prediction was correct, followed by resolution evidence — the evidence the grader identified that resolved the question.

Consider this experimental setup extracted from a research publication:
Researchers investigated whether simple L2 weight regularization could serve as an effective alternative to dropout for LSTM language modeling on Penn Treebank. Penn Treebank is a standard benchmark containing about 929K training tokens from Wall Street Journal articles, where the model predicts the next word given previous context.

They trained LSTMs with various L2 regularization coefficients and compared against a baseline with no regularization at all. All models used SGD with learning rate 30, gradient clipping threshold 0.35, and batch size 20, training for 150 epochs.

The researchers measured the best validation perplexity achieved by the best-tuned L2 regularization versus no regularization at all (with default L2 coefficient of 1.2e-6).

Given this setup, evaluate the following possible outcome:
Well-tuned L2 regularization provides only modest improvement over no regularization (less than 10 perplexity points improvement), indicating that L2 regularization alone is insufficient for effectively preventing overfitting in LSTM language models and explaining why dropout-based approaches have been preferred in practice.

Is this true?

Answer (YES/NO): NO